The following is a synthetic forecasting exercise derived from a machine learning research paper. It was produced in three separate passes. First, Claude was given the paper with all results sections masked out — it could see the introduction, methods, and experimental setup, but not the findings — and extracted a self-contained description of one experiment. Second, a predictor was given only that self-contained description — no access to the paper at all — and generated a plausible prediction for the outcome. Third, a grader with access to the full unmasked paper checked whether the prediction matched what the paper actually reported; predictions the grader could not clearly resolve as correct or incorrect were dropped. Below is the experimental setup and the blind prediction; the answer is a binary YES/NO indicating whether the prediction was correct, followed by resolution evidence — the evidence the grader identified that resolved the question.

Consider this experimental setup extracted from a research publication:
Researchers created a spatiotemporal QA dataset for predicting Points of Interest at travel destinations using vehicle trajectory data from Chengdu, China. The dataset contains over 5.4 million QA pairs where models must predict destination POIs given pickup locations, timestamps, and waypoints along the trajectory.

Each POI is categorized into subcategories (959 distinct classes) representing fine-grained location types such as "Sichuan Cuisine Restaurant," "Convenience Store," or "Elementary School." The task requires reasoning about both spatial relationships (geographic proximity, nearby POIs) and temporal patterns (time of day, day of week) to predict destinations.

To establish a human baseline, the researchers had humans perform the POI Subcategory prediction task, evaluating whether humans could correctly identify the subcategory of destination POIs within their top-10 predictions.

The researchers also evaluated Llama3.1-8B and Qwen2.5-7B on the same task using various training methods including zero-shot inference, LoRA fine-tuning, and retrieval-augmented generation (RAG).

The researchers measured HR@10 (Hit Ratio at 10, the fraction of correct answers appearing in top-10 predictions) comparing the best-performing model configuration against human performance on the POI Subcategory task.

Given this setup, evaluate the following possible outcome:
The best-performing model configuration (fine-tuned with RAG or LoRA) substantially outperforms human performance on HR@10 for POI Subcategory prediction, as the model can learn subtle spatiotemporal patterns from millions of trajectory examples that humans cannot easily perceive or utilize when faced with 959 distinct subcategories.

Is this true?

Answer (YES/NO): NO